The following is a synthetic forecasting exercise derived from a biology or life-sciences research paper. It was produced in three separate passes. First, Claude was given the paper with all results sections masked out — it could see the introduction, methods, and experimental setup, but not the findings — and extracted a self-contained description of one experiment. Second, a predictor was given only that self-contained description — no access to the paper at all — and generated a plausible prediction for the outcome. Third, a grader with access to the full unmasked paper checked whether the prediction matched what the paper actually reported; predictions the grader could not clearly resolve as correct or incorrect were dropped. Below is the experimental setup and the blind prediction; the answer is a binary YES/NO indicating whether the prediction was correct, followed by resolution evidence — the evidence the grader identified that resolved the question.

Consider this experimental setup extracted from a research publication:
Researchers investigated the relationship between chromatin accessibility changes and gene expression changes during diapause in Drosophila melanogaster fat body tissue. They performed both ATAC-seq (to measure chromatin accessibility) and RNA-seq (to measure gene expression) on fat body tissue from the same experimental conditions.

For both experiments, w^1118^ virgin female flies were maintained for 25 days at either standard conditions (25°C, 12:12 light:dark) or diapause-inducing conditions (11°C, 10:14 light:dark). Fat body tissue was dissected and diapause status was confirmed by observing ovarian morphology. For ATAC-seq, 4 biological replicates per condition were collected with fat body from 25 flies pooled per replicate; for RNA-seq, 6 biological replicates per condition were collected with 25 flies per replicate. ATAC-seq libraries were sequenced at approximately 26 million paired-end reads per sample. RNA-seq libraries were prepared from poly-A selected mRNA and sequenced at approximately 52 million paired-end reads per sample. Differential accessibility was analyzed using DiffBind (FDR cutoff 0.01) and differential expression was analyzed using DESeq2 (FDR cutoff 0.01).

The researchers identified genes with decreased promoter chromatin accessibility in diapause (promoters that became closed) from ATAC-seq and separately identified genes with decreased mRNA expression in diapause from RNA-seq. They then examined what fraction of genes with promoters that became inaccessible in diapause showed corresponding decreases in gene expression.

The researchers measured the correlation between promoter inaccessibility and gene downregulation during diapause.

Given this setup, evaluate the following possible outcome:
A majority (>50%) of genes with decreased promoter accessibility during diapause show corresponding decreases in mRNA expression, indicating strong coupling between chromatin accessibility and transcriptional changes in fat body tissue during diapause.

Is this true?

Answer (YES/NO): NO